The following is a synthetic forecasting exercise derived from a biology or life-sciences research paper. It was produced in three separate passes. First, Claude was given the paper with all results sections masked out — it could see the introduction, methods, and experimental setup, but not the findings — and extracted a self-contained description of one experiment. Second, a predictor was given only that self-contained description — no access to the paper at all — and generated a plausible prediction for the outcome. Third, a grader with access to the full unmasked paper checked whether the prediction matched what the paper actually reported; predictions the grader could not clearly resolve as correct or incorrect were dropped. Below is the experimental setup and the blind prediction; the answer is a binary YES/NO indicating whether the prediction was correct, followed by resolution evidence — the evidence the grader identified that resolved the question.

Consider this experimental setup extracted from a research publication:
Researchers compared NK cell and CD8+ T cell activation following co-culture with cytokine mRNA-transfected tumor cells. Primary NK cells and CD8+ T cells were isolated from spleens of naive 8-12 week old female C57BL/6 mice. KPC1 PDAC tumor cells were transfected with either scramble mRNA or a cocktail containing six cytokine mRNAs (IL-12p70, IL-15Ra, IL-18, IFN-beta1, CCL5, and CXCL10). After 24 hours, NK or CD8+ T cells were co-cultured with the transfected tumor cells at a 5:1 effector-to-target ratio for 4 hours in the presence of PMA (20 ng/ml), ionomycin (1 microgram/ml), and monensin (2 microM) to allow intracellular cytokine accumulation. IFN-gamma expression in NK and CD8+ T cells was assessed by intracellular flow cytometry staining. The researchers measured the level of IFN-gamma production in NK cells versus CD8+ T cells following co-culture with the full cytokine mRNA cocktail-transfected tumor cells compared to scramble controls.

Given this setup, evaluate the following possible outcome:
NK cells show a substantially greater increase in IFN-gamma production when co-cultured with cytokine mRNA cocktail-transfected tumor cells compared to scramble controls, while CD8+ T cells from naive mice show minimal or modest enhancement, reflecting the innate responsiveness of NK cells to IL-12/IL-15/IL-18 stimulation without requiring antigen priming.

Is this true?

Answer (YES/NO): NO